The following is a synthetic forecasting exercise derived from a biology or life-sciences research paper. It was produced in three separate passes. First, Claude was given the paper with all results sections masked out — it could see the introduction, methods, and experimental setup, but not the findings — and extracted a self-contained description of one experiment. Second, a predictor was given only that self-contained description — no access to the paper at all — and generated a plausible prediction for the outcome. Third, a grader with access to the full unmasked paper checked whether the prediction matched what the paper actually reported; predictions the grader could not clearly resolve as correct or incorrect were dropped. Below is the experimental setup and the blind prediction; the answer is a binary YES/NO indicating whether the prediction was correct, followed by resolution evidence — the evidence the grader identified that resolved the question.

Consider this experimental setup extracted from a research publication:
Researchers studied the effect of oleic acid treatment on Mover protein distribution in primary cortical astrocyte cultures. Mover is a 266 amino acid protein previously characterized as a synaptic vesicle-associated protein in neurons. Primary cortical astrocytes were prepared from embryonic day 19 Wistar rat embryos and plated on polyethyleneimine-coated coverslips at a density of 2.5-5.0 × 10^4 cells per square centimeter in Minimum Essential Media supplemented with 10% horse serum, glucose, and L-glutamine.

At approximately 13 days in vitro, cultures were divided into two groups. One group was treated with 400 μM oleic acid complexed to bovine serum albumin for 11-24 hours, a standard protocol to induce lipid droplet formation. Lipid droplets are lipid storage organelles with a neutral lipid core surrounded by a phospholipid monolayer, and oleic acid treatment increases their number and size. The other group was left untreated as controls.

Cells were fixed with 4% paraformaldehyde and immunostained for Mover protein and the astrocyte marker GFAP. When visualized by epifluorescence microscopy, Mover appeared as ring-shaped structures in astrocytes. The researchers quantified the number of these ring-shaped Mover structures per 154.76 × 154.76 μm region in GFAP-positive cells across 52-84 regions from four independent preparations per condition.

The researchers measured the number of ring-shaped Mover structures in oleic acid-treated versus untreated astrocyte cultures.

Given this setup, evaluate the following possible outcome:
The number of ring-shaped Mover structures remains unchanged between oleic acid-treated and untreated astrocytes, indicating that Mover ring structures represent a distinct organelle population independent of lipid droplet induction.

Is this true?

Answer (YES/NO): NO